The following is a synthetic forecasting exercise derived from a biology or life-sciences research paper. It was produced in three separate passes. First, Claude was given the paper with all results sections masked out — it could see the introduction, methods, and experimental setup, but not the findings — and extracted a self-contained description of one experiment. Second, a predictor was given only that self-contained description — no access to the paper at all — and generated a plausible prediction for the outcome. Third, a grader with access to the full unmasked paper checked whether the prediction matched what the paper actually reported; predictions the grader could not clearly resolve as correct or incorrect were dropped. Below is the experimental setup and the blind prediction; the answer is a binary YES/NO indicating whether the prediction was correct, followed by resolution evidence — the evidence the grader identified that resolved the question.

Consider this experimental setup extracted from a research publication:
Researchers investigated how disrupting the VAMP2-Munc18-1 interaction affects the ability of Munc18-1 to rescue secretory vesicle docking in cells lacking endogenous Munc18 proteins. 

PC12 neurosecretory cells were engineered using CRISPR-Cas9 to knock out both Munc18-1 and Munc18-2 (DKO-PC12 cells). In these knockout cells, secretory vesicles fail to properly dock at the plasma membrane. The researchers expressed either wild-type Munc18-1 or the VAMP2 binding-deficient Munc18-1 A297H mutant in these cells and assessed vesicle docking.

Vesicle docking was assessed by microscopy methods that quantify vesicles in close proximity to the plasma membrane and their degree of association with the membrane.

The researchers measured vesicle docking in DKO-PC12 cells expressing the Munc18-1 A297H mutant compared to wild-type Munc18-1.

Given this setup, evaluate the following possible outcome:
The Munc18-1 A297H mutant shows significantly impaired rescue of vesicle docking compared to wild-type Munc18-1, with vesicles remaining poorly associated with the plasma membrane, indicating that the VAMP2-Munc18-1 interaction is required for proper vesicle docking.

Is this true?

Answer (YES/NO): NO